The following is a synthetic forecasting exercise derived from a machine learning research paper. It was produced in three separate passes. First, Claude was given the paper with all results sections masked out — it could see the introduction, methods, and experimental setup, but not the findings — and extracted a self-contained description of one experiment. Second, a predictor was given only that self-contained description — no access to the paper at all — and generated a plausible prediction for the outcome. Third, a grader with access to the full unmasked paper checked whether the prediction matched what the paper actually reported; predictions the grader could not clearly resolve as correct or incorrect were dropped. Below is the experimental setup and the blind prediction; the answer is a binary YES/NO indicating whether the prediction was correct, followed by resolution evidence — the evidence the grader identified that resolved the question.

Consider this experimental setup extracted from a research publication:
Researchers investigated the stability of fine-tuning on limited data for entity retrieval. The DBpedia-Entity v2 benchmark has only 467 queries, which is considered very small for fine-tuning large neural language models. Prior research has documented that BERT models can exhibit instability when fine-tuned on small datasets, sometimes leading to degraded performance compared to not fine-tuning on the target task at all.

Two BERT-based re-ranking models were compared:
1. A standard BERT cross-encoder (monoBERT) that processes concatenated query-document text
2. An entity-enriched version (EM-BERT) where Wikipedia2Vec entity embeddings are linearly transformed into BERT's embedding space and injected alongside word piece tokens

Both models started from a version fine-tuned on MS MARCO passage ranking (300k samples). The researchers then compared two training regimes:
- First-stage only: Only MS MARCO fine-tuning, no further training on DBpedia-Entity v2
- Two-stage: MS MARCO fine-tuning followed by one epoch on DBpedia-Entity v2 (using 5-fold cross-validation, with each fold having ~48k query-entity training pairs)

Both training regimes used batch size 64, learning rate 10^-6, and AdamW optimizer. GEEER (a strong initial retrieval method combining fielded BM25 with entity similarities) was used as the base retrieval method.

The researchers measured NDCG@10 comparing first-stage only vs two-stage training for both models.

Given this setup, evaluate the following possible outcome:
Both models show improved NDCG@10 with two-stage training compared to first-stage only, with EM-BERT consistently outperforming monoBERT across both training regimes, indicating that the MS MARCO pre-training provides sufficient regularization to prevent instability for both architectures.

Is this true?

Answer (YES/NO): NO